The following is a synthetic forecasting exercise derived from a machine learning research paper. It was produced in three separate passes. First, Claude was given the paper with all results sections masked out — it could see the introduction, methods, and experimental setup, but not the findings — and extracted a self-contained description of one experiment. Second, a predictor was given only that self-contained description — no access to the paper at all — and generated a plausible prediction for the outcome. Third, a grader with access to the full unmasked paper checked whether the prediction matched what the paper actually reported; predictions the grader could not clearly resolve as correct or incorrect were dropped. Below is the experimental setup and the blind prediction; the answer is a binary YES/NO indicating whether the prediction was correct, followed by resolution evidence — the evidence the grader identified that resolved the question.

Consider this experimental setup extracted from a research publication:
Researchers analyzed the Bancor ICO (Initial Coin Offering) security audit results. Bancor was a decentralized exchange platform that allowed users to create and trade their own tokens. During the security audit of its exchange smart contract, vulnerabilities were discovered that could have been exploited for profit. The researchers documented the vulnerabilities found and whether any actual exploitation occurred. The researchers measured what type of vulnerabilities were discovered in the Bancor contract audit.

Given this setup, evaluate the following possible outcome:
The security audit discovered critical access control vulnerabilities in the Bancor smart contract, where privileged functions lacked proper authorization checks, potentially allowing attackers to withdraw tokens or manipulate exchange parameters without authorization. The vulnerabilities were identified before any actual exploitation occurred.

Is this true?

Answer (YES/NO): NO